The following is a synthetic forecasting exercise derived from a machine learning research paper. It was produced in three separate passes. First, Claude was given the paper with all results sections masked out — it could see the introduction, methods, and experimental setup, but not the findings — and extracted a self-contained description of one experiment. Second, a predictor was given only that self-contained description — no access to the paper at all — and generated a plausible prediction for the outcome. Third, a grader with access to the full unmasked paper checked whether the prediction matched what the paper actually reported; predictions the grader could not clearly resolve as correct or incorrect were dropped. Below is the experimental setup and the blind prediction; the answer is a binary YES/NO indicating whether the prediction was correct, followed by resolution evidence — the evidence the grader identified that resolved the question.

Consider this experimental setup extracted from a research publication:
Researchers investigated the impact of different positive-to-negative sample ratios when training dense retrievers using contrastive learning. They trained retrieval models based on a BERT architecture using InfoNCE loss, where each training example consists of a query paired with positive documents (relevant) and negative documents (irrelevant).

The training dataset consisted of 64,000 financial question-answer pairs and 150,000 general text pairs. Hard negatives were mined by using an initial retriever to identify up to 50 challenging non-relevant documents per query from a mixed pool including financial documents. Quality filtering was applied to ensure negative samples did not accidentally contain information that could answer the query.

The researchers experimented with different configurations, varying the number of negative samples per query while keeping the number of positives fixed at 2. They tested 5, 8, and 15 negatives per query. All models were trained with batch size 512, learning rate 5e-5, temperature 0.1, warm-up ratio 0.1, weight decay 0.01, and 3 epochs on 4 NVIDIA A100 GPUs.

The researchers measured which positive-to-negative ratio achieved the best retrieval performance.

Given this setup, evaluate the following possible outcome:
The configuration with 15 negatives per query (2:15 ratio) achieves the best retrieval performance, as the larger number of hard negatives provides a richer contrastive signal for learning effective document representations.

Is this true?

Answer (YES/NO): NO